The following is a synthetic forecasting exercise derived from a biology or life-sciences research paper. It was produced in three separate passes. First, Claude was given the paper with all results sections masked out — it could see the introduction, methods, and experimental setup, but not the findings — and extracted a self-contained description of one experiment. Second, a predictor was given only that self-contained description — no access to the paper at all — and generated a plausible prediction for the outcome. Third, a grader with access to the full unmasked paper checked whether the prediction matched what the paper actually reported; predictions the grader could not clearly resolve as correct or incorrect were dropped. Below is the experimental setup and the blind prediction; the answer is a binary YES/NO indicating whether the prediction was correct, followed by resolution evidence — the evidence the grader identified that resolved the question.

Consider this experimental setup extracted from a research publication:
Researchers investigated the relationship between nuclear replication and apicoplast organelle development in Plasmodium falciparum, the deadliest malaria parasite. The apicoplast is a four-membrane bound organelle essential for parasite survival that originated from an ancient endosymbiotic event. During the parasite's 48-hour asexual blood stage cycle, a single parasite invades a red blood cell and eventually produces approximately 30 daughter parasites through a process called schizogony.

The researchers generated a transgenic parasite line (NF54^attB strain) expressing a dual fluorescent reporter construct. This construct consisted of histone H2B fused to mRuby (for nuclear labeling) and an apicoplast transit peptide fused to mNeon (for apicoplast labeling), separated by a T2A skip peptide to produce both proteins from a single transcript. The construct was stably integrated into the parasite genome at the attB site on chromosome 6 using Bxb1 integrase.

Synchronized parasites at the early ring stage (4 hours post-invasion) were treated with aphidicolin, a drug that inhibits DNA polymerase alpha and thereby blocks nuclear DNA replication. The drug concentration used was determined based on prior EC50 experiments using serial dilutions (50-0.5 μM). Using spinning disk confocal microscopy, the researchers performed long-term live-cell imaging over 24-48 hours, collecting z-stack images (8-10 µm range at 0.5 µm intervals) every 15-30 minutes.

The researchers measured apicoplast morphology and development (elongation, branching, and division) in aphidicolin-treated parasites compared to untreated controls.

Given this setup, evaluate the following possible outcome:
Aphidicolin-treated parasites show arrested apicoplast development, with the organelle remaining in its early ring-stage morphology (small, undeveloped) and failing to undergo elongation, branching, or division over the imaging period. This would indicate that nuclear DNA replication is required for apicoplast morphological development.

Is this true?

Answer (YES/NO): NO